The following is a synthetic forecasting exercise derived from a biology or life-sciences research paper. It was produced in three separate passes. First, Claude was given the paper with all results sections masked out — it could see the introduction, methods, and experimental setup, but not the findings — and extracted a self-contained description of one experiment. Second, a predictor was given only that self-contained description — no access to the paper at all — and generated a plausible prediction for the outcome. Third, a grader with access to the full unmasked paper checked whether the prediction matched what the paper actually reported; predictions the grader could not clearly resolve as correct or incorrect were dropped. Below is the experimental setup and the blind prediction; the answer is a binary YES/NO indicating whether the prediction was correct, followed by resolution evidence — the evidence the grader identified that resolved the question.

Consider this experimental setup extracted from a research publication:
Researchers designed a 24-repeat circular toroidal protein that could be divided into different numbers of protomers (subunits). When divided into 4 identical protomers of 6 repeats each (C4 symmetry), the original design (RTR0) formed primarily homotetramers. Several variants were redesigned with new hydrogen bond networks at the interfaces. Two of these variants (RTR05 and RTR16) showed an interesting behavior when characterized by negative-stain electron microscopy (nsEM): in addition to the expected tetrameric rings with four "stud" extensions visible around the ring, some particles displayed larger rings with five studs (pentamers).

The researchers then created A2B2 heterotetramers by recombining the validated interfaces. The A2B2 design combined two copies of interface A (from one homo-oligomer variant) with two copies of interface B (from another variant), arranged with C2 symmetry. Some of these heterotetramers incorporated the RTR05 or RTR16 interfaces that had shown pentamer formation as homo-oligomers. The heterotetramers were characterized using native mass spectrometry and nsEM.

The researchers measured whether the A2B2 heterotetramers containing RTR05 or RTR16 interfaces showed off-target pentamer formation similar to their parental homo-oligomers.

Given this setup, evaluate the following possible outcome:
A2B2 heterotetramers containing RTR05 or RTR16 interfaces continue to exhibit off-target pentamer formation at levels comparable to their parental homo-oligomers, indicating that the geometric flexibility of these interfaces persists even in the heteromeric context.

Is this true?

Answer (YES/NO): NO